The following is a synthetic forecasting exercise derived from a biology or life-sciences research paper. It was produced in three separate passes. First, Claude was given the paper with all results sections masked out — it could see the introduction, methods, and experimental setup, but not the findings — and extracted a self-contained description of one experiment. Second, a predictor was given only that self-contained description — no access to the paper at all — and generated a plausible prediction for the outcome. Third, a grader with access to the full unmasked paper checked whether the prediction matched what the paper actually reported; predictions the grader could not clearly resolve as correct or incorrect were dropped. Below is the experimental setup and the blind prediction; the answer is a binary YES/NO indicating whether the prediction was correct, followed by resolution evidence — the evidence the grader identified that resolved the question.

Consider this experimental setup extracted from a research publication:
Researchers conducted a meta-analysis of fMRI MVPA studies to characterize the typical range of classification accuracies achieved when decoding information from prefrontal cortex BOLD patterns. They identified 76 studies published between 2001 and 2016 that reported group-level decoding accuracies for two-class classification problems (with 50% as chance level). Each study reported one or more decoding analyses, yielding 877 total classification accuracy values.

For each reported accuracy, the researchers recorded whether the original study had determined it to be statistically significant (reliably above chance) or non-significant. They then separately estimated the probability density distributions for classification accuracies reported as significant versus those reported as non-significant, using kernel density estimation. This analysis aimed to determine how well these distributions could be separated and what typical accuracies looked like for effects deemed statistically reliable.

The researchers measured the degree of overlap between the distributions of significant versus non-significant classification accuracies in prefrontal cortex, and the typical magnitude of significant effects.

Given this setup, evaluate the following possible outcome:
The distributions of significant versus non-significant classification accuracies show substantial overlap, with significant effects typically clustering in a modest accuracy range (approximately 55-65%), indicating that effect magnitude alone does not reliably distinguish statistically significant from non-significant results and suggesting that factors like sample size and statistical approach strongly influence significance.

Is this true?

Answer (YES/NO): YES